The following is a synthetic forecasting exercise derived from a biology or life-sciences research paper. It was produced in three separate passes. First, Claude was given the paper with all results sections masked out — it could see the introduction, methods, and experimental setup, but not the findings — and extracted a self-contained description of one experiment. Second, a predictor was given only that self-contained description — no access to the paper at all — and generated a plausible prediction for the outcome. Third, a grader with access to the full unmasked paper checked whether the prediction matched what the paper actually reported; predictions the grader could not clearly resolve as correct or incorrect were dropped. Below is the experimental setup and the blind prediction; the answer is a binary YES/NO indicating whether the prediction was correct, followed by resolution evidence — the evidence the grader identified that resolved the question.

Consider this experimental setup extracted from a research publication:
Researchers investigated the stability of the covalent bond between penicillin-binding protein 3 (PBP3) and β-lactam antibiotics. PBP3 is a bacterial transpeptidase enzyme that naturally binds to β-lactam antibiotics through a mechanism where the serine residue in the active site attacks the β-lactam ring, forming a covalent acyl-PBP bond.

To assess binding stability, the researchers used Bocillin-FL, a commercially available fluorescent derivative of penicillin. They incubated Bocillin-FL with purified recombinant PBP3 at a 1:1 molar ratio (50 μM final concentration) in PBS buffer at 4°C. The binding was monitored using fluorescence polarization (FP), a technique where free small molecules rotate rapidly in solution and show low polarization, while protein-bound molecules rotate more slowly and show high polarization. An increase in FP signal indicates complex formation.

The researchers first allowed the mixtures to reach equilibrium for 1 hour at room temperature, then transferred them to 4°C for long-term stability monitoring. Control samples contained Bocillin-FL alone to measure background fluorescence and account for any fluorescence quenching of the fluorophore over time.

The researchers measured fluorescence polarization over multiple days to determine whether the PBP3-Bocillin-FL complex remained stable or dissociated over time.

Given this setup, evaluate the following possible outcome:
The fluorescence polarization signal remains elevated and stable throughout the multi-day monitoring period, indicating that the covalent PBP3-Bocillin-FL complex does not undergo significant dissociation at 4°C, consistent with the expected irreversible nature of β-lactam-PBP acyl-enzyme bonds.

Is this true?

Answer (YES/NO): YES